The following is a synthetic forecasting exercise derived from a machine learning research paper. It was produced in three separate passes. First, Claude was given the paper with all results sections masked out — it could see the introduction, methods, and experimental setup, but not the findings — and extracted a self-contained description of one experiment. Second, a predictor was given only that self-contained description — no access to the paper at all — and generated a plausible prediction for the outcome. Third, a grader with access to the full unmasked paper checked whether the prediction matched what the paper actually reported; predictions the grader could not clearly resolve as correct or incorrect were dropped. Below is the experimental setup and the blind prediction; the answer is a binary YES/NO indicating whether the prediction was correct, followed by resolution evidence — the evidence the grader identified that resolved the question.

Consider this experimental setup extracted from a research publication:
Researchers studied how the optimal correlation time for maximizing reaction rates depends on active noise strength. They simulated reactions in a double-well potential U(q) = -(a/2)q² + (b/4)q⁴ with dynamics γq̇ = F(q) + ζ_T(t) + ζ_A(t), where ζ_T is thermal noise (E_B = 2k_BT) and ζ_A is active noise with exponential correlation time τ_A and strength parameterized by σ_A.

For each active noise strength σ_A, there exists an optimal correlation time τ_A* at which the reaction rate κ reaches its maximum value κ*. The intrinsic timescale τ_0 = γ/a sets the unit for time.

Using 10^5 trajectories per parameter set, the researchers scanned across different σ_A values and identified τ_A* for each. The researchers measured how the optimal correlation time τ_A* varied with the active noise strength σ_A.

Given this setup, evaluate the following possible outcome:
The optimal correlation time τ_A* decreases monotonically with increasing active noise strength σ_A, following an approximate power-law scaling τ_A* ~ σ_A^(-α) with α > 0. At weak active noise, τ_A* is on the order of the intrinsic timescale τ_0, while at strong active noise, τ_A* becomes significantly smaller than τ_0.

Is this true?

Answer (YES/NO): YES